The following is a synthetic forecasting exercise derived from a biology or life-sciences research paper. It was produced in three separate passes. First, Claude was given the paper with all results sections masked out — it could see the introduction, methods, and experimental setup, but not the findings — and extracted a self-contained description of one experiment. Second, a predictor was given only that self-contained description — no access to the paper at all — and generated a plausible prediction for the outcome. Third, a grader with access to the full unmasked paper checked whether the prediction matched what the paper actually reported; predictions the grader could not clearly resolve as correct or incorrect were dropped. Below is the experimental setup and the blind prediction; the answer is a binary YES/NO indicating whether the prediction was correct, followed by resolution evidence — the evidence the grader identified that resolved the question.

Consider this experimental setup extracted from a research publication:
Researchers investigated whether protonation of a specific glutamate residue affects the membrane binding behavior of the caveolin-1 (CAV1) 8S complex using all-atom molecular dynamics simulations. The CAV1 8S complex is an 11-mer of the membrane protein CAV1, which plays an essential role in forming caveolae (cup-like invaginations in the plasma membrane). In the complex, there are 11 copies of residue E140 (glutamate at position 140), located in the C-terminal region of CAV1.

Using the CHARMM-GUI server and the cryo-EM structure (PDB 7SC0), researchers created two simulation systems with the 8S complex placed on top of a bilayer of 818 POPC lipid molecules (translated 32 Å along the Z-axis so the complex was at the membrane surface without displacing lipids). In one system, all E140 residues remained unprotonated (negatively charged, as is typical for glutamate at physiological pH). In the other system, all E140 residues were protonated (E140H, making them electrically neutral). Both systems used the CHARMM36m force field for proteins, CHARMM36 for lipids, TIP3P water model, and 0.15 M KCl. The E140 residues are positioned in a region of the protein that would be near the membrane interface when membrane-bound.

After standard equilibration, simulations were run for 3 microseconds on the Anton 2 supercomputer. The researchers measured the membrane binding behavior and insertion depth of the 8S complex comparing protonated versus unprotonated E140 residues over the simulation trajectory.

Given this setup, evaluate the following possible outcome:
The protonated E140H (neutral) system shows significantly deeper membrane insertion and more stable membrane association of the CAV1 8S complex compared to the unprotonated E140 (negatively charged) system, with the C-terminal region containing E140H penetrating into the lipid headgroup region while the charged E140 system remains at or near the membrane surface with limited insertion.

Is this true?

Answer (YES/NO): NO